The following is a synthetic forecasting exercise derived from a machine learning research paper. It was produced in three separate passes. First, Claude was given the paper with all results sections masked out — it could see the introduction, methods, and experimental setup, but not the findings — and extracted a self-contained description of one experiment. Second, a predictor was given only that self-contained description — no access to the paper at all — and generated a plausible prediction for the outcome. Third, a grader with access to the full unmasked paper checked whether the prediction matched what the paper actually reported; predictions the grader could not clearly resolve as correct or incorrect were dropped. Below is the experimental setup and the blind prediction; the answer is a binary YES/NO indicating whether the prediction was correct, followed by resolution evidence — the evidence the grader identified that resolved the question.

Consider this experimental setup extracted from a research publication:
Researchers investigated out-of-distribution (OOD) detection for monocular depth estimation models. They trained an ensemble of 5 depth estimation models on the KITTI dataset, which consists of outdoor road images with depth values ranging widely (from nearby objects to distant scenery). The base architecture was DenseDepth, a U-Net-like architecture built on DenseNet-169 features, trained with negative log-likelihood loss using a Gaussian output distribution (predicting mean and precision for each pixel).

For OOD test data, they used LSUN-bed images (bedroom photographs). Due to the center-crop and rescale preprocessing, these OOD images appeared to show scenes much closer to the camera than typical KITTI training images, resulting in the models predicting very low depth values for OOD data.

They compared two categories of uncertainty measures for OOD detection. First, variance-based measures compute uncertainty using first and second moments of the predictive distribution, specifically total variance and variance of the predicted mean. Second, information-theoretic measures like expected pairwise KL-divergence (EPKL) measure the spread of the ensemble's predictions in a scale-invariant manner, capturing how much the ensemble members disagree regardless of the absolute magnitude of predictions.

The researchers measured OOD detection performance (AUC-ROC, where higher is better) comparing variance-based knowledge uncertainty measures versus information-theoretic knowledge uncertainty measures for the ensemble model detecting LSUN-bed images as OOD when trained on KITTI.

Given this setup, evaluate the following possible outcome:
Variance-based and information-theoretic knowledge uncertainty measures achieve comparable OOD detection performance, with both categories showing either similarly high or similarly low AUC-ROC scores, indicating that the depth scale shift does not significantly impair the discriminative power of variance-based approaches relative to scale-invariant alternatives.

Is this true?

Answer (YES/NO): NO